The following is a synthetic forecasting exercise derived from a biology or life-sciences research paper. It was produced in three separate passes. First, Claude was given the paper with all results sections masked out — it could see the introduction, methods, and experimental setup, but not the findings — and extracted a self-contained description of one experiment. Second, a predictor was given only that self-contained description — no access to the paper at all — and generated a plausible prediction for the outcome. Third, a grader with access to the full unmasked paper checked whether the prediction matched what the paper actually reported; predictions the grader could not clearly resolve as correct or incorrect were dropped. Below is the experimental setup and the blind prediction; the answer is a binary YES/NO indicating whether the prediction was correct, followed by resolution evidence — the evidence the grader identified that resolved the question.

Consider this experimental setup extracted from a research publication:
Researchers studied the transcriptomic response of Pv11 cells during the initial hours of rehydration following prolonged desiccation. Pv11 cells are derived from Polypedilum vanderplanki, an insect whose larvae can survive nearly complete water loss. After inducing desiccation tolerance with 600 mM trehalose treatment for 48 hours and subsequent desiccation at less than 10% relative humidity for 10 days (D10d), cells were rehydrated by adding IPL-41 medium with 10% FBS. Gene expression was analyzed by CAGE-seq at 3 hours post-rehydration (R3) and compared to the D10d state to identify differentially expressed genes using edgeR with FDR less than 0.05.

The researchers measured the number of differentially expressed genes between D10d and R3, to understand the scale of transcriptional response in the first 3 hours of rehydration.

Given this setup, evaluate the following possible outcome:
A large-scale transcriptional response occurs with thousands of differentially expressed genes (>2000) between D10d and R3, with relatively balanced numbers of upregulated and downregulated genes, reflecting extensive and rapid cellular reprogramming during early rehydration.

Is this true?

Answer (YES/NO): NO